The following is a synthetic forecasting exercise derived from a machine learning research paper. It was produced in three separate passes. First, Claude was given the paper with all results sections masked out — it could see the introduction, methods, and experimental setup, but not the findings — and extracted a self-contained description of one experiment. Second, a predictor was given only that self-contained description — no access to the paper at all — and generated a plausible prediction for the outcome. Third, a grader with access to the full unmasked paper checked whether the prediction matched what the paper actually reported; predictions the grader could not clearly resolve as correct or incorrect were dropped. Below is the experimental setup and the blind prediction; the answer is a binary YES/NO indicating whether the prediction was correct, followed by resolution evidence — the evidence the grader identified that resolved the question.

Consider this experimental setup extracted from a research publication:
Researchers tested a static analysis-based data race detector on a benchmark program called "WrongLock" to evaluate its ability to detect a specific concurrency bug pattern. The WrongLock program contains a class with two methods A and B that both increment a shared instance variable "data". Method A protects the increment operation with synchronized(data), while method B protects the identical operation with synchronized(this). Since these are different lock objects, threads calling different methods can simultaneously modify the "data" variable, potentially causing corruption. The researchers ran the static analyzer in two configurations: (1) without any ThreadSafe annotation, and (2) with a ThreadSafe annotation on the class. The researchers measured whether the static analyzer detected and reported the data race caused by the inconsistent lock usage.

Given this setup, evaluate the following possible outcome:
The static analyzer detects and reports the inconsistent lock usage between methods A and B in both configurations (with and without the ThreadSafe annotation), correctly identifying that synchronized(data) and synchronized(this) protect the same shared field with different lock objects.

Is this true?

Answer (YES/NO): NO